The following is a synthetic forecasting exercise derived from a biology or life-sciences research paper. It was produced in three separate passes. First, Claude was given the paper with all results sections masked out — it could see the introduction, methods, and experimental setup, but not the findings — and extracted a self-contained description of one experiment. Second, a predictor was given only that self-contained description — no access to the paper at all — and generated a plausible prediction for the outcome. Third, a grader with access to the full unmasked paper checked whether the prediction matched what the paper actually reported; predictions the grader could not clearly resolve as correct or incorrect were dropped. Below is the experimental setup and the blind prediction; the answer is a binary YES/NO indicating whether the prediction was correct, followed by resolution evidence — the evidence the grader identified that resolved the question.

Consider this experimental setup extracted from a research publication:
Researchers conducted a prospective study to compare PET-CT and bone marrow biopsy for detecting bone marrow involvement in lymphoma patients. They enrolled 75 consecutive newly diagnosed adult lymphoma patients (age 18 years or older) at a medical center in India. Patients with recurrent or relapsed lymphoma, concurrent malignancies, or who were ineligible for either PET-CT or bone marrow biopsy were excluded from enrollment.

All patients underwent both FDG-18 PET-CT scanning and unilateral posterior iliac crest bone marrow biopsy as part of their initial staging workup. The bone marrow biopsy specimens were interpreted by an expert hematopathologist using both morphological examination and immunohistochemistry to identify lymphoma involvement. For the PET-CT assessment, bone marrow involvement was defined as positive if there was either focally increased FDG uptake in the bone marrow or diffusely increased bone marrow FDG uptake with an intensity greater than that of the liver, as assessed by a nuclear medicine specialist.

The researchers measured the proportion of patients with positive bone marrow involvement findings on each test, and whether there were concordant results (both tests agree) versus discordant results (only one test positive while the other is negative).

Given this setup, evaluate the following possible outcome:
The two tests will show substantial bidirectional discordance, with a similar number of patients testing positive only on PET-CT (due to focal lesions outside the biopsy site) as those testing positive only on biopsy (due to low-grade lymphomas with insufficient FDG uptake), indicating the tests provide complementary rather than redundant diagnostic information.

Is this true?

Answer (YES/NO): NO